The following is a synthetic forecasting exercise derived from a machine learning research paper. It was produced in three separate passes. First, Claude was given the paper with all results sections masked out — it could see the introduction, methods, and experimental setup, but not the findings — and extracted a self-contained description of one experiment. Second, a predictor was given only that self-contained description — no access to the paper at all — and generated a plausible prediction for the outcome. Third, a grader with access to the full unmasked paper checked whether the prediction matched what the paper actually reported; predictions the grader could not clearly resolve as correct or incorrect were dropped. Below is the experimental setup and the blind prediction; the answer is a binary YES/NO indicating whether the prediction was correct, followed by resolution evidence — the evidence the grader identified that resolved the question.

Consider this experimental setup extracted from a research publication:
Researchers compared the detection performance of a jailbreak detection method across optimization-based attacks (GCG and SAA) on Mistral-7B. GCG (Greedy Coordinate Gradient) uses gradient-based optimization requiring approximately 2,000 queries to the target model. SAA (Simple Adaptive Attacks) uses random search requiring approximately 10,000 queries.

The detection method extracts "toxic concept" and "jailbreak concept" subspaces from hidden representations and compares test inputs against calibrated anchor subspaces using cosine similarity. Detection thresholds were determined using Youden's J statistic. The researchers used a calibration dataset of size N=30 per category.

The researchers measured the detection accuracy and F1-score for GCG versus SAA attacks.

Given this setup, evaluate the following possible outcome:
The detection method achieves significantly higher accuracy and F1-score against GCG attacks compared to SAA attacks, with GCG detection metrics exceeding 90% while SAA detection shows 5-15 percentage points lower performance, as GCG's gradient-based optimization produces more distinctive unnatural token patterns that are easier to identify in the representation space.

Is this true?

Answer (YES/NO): NO